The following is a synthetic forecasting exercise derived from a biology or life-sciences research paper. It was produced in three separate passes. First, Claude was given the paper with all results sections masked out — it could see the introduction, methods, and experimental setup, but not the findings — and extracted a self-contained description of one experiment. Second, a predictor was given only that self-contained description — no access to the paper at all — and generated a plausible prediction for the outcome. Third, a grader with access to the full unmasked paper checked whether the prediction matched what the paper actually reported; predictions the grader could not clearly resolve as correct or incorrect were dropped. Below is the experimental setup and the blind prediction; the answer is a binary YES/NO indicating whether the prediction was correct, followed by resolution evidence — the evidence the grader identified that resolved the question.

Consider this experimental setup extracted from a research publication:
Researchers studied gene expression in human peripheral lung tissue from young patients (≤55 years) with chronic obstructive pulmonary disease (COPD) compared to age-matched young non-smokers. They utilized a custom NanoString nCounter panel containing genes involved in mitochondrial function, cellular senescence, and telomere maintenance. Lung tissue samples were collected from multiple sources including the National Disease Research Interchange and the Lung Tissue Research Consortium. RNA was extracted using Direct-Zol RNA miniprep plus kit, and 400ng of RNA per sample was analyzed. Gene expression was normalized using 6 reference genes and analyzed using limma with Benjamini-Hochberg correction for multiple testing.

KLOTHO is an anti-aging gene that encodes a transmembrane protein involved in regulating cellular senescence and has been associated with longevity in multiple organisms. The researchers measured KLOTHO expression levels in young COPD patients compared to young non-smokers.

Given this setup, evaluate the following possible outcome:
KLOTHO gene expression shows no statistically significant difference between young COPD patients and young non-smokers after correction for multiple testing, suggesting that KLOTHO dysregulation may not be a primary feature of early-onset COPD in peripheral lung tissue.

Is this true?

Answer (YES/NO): NO